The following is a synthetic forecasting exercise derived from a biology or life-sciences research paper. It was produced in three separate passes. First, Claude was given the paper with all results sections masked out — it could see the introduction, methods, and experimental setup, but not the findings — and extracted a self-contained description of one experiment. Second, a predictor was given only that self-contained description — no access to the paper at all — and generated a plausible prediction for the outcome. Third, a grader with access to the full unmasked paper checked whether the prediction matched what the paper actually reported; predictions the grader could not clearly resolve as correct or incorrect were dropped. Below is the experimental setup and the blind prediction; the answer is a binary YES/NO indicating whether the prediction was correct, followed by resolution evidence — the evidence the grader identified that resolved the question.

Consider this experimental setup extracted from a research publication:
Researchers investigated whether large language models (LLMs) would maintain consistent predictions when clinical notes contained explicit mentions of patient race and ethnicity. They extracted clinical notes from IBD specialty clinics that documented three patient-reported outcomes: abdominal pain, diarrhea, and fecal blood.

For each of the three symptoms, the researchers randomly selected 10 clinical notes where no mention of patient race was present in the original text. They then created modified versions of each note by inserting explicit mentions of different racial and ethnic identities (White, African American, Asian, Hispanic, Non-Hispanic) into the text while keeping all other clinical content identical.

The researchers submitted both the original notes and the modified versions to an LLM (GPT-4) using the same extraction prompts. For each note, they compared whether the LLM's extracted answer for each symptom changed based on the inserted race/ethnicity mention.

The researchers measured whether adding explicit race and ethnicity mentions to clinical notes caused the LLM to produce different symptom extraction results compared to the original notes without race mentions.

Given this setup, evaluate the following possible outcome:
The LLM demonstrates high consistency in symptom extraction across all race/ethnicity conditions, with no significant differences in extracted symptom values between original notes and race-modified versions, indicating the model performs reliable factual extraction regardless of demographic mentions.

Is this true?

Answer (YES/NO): YES